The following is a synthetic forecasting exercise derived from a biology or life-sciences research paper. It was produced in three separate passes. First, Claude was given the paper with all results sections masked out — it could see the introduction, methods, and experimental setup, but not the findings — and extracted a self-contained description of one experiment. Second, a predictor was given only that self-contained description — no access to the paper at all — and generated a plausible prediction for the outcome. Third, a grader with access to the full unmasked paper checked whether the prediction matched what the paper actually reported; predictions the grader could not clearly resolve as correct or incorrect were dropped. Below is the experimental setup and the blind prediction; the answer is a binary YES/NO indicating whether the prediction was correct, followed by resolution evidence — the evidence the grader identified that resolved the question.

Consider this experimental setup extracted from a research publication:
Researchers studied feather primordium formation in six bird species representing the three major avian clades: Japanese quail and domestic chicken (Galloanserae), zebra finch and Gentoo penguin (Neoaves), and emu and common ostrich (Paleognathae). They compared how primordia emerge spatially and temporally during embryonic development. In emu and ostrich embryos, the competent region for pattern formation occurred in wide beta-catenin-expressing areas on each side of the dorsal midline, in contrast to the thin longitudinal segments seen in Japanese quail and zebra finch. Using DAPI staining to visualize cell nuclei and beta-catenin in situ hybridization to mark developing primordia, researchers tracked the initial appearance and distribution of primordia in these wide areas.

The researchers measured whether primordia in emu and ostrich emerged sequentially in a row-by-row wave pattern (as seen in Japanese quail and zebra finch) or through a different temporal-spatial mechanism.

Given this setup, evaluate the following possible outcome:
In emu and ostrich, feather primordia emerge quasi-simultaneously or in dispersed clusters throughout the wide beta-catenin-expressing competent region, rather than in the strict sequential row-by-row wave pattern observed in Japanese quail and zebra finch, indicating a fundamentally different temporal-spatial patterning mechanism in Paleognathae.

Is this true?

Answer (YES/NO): YES